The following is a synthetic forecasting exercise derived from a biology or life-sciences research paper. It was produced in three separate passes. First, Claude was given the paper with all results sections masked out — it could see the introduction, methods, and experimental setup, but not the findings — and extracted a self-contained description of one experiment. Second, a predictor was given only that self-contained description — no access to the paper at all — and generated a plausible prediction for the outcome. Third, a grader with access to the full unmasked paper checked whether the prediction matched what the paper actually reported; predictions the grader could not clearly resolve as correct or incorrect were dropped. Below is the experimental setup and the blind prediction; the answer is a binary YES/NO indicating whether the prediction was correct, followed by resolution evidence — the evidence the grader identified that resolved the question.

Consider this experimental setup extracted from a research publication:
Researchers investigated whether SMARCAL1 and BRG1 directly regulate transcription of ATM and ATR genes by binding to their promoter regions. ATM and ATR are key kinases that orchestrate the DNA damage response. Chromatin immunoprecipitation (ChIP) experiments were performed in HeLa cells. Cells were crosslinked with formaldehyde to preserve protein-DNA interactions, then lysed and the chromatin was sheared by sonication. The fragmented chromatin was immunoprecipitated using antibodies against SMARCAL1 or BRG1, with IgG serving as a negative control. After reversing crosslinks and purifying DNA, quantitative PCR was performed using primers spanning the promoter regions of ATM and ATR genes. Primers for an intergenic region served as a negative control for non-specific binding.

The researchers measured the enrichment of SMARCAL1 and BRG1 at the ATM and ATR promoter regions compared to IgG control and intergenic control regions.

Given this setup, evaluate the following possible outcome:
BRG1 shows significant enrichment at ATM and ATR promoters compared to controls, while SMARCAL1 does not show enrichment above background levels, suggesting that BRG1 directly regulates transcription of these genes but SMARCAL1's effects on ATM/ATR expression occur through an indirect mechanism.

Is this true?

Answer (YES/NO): NO